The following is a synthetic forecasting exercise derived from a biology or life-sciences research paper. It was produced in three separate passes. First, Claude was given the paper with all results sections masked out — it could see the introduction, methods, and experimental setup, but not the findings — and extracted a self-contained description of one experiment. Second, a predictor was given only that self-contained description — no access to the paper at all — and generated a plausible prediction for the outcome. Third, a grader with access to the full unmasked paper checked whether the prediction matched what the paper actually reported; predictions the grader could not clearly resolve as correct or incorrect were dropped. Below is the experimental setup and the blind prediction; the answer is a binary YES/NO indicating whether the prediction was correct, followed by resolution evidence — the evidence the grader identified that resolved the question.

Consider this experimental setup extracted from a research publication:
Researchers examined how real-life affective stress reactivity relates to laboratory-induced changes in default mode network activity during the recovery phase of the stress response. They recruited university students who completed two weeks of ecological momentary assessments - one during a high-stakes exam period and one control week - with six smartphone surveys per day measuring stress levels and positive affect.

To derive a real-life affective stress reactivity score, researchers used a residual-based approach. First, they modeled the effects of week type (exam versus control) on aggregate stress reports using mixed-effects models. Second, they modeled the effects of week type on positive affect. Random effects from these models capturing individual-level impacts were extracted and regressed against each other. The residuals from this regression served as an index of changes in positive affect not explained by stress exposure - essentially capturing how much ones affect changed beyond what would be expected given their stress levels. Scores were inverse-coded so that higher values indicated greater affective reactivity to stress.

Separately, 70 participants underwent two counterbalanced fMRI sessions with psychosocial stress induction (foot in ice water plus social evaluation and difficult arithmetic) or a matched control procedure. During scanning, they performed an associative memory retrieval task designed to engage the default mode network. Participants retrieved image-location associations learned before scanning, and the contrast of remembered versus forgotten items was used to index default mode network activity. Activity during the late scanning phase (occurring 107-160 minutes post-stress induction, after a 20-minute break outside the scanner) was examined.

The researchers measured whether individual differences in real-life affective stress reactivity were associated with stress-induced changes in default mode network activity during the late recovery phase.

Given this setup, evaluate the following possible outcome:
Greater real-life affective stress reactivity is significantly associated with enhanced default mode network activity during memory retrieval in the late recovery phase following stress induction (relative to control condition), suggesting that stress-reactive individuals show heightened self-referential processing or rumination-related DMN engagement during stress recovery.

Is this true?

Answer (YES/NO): NO